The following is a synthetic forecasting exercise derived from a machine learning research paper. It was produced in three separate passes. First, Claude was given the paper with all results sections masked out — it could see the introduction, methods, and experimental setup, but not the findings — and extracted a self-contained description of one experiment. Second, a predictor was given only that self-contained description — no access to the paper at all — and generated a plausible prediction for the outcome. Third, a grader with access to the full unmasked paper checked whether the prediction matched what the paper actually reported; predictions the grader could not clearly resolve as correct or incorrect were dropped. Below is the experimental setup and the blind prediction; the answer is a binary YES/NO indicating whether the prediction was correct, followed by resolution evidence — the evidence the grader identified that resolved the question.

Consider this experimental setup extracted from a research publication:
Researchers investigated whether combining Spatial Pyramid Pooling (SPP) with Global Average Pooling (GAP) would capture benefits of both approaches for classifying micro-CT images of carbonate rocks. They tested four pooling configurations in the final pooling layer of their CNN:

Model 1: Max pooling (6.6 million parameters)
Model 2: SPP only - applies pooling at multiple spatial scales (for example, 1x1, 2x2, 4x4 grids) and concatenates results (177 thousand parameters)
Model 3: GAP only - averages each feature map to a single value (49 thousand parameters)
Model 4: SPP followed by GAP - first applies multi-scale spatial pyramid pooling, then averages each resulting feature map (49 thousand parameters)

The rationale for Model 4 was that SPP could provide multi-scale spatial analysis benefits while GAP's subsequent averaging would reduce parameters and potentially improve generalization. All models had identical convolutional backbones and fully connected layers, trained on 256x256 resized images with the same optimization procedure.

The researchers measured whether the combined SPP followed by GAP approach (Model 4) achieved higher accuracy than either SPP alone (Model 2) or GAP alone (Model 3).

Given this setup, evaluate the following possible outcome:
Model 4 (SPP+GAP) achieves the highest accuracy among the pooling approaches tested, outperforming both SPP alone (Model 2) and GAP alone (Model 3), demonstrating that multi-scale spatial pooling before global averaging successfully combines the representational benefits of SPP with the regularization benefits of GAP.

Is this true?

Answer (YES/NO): NO